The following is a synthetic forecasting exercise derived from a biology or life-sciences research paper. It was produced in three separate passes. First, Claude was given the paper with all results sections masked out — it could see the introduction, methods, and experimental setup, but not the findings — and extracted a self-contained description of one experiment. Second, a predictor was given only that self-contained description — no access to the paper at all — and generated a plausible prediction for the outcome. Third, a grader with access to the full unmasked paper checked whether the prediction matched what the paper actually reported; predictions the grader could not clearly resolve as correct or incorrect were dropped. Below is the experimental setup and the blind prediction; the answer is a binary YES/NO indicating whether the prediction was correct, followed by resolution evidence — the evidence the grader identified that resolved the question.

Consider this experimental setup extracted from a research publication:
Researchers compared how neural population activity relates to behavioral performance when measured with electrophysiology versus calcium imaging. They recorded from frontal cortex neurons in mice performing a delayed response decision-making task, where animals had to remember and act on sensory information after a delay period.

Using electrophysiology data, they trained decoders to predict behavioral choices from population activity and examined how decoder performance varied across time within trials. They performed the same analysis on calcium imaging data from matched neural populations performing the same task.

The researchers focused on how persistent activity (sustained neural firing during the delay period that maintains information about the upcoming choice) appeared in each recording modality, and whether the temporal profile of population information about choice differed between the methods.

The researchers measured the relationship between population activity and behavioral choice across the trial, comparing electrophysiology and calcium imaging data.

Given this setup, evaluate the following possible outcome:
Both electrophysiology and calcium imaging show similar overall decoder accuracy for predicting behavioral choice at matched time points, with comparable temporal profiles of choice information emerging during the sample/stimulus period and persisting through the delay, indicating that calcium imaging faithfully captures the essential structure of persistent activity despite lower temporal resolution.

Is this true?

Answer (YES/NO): NO